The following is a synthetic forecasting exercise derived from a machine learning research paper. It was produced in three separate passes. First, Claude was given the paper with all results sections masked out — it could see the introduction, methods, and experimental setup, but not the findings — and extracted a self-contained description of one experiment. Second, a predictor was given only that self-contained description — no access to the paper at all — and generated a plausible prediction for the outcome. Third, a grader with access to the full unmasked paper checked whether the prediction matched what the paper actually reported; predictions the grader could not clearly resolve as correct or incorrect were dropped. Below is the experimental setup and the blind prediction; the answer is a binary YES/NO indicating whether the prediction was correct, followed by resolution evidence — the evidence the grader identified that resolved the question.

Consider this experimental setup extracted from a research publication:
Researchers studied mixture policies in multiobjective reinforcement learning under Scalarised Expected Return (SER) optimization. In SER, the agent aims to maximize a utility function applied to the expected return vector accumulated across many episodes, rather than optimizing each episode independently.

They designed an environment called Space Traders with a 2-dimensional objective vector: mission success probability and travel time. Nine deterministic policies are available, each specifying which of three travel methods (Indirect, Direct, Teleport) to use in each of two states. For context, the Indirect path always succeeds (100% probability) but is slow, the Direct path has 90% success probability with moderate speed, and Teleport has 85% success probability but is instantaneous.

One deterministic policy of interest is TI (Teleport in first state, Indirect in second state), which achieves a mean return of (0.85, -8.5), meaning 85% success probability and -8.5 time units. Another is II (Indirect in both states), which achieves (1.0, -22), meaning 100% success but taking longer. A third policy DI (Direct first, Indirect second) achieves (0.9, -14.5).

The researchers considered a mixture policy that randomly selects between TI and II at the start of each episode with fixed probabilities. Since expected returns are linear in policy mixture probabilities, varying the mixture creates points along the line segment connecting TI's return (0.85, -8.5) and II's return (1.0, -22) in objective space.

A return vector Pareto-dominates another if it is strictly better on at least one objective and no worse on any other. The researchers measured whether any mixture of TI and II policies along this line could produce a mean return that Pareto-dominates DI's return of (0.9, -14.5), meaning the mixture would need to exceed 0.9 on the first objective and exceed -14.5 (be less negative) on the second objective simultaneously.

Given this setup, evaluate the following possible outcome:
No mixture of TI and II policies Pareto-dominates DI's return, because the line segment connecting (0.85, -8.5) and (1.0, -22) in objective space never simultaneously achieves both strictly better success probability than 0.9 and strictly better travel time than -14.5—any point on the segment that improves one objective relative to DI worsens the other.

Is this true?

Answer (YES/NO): NO